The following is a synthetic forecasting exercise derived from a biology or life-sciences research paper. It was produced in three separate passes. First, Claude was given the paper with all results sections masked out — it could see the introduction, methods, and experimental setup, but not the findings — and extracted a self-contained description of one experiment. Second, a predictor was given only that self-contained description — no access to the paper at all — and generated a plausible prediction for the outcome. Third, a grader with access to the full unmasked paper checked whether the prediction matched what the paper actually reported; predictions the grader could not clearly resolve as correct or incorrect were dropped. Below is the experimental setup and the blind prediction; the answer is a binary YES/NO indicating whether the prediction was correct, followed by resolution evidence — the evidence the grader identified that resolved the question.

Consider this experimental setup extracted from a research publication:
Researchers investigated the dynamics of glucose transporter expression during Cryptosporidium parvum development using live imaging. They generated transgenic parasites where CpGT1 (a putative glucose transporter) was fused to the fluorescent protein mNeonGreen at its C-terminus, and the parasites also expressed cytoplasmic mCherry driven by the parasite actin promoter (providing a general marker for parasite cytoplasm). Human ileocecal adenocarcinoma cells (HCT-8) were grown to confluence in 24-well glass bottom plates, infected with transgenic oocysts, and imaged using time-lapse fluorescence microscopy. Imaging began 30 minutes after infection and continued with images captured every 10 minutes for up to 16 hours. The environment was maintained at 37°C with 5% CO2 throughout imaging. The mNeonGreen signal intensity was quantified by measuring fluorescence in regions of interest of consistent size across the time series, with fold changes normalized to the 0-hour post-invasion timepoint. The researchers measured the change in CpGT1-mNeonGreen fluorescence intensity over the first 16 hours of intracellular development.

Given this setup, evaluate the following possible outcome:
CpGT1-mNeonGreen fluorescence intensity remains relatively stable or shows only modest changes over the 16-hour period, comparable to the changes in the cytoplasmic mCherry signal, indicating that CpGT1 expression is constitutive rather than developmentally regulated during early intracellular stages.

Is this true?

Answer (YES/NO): NO